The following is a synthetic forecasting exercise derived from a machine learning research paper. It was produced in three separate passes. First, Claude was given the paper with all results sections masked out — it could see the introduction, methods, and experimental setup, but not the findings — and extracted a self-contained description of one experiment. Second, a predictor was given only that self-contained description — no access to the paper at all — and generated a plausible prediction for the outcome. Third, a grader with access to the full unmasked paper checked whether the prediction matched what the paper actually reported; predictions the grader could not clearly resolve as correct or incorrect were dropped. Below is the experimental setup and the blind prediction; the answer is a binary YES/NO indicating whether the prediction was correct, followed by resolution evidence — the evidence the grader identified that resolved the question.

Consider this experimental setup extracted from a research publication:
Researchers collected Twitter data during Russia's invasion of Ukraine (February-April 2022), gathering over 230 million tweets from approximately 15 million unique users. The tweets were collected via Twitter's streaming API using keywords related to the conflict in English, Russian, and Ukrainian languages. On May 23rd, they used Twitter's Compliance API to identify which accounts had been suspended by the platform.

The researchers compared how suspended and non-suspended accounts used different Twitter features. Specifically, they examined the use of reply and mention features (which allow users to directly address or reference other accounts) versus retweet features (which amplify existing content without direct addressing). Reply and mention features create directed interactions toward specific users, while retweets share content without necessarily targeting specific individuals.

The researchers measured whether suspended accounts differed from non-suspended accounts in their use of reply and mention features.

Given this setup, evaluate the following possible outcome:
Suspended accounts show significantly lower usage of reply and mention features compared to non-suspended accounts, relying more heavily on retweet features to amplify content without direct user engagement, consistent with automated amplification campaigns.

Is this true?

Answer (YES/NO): NO